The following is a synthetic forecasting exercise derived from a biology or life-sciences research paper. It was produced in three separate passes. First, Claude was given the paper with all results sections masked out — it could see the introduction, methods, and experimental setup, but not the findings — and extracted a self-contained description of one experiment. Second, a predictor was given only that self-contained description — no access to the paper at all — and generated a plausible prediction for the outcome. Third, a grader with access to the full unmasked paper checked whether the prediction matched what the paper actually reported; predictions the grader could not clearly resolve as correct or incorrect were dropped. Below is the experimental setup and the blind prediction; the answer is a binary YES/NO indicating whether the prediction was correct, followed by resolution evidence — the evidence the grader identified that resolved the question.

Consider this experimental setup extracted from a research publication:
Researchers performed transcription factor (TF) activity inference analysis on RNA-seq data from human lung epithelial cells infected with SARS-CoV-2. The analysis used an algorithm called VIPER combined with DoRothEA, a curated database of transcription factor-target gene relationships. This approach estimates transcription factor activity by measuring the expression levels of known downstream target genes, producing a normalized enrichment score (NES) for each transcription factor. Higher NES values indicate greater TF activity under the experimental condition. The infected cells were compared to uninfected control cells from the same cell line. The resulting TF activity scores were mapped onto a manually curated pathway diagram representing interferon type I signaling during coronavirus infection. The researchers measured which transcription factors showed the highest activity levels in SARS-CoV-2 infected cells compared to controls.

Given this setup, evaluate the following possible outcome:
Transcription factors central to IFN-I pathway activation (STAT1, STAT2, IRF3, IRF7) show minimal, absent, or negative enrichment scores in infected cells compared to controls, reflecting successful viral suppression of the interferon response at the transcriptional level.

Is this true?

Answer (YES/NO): NO